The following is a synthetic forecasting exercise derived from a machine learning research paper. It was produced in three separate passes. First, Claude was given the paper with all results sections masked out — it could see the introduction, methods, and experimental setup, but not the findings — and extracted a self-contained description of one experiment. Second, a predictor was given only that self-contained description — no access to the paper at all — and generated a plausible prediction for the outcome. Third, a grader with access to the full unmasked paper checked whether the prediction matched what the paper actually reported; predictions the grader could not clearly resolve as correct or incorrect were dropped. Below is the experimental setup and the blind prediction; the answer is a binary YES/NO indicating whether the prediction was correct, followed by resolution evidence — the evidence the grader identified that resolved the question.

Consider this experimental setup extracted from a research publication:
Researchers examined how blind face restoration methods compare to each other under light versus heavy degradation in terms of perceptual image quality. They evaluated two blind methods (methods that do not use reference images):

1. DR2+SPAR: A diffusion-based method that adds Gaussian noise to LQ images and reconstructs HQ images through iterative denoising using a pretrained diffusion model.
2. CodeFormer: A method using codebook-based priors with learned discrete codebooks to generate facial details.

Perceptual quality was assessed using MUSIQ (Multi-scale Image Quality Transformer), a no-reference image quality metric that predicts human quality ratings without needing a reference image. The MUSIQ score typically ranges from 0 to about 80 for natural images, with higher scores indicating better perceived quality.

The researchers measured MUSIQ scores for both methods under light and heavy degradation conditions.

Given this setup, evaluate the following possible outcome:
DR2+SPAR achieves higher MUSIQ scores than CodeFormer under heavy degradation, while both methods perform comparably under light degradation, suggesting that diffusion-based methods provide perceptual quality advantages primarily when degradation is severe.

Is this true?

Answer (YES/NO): NO